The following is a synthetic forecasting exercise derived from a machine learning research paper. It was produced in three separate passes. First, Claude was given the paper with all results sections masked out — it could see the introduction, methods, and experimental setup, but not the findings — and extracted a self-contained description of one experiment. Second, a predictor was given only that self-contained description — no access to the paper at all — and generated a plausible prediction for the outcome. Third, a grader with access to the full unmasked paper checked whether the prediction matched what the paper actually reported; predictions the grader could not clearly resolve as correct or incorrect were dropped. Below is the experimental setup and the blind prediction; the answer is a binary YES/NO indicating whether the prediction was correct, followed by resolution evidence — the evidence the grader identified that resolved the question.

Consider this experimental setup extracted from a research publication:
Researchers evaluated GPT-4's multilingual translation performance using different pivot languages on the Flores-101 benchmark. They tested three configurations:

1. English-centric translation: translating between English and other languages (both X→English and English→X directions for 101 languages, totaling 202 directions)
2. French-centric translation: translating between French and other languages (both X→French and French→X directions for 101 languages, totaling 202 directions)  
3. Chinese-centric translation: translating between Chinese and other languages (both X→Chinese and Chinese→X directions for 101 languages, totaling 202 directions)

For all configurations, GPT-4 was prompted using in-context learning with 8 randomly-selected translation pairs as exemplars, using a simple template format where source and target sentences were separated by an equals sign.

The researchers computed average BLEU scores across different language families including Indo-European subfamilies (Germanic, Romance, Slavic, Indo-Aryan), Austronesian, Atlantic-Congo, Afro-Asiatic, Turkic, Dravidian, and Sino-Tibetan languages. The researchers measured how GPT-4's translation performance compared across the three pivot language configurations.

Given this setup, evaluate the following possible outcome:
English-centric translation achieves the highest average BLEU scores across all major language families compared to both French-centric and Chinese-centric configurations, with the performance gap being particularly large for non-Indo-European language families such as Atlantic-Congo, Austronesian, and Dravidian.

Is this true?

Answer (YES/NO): NO